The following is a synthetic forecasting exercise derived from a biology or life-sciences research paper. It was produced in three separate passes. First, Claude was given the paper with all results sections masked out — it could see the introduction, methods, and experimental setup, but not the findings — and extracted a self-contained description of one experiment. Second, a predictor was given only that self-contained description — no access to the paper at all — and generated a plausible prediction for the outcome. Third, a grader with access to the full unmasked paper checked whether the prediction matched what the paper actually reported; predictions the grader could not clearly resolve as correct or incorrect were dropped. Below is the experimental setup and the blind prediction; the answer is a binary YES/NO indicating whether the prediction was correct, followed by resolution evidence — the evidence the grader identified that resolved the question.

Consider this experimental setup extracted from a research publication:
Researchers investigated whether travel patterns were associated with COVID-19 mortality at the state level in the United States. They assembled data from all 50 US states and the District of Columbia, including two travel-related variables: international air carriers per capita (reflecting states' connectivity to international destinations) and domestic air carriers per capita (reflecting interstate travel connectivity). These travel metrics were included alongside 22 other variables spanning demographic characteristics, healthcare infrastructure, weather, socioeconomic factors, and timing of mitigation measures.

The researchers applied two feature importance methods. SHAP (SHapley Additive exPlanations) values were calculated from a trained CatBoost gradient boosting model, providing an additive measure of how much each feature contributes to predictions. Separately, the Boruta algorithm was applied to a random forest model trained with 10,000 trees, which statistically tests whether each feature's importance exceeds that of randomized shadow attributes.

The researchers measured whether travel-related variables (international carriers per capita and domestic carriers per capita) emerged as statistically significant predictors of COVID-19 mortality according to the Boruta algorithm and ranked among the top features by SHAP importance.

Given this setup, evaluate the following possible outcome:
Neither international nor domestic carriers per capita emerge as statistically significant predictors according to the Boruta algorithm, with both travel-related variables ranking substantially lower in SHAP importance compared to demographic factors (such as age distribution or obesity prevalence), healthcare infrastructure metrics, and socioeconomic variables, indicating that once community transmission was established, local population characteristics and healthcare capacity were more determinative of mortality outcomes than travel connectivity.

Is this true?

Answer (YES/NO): NO